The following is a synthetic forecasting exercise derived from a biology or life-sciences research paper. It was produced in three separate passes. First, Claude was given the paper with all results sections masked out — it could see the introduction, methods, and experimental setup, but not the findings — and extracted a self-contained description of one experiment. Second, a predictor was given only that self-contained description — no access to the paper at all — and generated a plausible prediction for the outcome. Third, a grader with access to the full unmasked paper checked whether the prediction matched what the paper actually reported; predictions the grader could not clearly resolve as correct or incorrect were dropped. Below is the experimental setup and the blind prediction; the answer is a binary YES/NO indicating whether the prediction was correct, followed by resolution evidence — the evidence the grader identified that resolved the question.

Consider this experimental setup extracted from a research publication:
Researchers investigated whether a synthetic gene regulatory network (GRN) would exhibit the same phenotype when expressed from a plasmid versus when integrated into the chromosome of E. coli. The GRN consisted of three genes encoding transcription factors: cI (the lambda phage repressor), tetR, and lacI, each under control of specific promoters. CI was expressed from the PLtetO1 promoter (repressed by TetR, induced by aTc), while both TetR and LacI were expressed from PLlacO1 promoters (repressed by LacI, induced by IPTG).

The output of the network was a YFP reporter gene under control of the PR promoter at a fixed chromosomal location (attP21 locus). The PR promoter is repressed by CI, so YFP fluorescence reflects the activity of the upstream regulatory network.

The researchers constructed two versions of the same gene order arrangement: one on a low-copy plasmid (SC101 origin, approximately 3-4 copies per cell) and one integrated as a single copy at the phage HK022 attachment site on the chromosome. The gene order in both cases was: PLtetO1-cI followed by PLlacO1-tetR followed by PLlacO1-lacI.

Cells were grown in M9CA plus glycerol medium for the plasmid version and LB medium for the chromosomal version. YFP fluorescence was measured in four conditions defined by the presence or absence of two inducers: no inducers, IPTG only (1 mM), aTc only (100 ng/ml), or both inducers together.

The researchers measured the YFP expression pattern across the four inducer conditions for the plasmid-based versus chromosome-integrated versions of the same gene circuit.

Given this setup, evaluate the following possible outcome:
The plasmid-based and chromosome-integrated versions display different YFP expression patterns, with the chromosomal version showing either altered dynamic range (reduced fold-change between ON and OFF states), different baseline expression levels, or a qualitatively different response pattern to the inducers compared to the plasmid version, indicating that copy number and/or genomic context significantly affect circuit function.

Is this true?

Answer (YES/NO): NO